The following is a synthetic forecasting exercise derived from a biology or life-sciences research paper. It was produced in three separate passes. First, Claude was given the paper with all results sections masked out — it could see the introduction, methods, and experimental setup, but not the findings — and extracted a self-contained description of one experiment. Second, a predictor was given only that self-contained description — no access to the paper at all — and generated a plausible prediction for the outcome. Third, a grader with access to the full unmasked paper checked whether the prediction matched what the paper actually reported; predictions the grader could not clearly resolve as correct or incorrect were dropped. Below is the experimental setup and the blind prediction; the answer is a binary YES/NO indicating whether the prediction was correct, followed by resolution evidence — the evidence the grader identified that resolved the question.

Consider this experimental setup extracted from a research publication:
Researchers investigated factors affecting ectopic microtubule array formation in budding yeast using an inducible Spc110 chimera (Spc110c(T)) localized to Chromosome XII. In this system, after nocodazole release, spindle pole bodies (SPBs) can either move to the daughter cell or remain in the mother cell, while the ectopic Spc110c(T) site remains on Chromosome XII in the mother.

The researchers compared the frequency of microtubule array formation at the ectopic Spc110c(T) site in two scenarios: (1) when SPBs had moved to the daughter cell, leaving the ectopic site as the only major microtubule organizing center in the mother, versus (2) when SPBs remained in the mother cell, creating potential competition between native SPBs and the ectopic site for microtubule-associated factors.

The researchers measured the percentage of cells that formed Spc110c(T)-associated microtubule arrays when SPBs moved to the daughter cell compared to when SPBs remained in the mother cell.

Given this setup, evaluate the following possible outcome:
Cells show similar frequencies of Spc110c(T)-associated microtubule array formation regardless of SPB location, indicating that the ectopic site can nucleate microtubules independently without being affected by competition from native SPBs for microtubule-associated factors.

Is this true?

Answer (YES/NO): NO